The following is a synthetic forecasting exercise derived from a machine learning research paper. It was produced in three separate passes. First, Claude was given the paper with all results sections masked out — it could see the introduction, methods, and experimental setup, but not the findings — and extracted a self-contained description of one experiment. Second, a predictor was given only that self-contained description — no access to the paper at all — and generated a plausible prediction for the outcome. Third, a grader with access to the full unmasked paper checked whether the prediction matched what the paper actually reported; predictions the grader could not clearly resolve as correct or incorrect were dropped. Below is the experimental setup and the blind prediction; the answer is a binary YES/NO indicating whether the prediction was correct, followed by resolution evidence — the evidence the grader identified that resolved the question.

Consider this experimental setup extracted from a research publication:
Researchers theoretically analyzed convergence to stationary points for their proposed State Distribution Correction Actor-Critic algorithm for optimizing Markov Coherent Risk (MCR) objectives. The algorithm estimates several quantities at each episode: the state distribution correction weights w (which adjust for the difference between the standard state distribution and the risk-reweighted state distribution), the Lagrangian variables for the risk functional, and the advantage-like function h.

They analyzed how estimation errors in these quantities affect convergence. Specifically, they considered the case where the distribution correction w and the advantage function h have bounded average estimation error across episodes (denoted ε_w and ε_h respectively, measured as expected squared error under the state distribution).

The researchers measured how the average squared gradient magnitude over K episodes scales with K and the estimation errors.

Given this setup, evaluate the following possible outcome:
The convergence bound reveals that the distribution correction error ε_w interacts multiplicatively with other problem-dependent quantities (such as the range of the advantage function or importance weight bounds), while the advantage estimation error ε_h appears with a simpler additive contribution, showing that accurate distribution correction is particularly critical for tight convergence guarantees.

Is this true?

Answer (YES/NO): NO